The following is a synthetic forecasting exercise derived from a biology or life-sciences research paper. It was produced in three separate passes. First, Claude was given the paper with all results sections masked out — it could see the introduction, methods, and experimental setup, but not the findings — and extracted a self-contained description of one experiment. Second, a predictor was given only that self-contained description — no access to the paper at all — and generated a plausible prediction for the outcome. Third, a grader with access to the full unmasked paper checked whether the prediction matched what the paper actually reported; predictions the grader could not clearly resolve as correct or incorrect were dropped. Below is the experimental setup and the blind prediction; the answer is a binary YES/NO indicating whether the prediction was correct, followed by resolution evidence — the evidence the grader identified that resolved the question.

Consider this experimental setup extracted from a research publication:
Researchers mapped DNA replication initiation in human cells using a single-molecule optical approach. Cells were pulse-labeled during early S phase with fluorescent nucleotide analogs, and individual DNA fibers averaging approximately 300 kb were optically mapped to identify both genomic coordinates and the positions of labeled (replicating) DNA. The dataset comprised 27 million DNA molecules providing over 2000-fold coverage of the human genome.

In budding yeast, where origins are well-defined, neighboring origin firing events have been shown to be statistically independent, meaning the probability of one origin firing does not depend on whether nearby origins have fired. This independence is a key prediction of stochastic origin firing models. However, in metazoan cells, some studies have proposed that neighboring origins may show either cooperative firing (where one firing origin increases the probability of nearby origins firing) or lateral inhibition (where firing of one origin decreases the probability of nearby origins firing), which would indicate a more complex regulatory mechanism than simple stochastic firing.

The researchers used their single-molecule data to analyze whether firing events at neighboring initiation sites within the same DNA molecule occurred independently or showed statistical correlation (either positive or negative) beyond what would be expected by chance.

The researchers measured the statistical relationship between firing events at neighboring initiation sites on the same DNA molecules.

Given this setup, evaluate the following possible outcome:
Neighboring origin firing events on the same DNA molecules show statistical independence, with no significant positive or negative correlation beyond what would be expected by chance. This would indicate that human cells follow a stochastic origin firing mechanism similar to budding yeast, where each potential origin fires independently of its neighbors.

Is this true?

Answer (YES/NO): YES